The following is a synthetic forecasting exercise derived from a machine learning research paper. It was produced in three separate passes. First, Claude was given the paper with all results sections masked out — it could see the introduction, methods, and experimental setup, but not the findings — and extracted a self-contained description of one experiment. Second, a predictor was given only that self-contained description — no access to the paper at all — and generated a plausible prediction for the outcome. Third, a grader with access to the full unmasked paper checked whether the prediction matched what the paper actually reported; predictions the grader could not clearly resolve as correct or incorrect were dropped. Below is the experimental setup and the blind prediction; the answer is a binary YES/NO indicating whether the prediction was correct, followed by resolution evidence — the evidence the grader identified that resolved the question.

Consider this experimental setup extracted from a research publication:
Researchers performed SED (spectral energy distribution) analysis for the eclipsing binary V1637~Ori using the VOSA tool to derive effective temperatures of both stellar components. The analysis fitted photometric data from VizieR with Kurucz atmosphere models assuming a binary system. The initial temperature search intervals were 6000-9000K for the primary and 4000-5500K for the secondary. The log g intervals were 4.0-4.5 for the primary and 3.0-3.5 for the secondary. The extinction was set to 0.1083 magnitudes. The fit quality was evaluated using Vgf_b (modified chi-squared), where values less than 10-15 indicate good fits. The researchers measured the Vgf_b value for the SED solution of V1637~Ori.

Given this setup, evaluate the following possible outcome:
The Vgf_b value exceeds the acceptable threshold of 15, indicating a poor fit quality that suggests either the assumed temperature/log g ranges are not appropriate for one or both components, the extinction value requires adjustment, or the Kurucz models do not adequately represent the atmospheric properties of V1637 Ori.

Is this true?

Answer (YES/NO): NO